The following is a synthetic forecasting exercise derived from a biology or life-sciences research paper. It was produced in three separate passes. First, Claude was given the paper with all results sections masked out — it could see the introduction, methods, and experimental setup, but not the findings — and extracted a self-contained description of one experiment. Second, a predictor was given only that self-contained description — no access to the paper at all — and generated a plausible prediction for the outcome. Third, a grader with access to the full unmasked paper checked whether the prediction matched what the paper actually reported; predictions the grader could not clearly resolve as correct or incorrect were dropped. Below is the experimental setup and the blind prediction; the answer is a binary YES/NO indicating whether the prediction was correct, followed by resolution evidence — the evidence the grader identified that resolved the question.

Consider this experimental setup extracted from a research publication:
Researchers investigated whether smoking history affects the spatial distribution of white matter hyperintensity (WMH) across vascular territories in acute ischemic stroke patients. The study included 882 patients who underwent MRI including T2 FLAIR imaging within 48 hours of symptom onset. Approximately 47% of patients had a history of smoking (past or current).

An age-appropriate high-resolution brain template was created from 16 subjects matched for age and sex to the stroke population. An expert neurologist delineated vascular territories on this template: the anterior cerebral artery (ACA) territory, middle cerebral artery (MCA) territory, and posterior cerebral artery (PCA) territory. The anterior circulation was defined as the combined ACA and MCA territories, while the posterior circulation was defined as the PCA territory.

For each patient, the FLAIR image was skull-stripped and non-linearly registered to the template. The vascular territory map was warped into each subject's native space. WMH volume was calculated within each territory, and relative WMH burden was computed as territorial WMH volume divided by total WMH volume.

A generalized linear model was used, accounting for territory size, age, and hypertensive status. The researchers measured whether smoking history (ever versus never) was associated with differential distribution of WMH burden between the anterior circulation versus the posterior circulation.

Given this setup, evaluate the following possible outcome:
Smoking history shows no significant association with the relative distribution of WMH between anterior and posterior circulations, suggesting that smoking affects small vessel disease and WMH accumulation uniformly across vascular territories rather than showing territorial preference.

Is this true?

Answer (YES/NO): NO